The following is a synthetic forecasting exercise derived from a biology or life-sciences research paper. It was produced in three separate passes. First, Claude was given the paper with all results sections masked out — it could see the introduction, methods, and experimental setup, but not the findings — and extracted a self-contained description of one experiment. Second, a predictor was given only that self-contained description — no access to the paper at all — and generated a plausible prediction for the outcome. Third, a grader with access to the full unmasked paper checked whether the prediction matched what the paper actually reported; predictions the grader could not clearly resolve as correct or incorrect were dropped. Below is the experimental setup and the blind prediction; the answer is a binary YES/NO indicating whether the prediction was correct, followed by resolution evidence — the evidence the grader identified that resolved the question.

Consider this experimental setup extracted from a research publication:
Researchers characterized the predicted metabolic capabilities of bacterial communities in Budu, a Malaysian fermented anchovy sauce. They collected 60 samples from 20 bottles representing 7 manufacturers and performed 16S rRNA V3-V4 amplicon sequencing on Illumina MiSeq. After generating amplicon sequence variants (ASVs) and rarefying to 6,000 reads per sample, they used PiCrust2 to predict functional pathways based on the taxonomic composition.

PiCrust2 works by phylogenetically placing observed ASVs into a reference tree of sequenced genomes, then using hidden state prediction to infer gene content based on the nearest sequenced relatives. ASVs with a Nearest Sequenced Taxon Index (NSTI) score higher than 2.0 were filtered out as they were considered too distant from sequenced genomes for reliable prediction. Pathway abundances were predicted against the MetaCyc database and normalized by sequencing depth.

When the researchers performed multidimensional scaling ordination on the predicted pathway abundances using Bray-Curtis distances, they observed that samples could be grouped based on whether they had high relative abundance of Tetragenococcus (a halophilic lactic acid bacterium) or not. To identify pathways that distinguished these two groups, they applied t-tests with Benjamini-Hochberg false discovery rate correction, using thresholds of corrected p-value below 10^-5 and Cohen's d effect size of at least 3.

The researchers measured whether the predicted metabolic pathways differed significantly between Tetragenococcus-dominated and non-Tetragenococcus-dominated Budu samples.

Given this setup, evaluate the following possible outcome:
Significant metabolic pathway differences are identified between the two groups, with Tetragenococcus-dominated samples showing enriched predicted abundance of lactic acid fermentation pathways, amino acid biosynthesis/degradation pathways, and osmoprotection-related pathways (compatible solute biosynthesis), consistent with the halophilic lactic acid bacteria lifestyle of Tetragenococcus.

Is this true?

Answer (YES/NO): NO